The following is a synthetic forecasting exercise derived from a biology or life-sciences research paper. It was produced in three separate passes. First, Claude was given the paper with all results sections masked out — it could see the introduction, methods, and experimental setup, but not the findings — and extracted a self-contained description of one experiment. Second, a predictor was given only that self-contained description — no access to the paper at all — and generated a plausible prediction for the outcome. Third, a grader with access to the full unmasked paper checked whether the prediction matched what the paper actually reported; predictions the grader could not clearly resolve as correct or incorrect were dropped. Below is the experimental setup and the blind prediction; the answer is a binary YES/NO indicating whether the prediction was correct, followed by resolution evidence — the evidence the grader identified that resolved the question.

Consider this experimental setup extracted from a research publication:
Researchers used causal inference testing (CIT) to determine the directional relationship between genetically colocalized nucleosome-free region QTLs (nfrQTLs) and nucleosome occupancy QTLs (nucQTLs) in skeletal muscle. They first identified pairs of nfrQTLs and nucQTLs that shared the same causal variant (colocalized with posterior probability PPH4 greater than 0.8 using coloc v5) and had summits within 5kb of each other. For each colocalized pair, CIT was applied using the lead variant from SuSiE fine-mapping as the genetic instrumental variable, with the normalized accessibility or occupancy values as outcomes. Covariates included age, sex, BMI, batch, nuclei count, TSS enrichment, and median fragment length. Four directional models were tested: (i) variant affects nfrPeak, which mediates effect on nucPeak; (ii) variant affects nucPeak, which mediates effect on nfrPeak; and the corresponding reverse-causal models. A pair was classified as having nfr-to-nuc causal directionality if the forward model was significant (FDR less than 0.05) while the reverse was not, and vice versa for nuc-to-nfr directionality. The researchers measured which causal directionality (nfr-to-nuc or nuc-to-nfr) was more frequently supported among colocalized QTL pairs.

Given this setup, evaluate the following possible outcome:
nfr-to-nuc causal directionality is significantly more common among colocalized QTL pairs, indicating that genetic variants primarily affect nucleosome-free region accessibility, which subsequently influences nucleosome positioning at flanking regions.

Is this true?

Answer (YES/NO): YES